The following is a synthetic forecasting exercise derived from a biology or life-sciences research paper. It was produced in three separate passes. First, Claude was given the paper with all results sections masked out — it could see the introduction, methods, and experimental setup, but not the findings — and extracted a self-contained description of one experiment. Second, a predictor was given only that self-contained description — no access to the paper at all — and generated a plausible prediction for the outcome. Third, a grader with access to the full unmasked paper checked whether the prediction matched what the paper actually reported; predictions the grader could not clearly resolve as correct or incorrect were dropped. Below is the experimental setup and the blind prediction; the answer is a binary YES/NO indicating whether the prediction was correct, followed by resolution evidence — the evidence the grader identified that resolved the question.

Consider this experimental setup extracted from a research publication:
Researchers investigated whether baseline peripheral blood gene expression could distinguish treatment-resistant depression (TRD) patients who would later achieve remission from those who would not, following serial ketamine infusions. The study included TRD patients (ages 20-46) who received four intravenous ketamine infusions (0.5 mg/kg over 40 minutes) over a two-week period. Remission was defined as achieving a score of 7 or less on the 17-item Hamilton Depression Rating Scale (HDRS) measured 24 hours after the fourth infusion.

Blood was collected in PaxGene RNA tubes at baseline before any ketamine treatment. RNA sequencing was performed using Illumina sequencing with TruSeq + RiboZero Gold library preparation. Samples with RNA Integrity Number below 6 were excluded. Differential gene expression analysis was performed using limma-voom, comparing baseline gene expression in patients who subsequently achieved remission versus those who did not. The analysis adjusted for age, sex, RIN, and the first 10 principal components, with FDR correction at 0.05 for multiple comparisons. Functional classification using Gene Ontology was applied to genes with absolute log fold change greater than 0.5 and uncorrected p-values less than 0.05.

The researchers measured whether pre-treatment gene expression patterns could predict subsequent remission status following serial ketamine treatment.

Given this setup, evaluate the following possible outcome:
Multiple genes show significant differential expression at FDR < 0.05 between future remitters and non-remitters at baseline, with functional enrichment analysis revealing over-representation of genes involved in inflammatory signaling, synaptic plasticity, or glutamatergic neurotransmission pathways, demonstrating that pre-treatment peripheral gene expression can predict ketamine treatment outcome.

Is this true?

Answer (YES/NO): NO